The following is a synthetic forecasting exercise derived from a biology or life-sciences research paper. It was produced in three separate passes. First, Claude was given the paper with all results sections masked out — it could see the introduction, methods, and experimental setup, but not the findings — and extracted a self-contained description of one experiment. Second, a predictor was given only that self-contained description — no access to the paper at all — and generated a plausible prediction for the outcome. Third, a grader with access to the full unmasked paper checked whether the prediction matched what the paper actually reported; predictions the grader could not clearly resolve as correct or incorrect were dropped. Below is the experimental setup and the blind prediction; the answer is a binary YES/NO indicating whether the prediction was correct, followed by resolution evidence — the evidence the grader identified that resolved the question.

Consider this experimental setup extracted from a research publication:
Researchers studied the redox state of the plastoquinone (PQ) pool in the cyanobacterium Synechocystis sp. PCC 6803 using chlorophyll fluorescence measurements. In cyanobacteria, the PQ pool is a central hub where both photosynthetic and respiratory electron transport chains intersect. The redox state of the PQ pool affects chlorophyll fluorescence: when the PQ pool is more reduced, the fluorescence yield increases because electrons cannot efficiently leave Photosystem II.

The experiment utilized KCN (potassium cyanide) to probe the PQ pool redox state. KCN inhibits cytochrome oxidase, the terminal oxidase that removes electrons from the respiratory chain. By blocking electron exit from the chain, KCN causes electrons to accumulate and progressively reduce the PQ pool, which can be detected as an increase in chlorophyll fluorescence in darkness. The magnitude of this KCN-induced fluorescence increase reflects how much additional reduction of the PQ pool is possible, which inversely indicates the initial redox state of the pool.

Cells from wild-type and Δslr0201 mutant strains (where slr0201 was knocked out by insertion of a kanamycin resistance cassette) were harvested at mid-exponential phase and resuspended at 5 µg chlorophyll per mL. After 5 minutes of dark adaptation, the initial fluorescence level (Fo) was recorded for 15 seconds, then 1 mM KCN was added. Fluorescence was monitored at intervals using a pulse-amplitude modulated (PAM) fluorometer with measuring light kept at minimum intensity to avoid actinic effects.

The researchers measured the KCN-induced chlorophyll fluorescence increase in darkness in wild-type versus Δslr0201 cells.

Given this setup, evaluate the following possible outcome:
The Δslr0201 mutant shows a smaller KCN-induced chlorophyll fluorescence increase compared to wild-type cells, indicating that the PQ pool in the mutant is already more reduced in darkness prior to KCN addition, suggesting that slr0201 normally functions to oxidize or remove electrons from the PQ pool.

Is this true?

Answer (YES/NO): NO